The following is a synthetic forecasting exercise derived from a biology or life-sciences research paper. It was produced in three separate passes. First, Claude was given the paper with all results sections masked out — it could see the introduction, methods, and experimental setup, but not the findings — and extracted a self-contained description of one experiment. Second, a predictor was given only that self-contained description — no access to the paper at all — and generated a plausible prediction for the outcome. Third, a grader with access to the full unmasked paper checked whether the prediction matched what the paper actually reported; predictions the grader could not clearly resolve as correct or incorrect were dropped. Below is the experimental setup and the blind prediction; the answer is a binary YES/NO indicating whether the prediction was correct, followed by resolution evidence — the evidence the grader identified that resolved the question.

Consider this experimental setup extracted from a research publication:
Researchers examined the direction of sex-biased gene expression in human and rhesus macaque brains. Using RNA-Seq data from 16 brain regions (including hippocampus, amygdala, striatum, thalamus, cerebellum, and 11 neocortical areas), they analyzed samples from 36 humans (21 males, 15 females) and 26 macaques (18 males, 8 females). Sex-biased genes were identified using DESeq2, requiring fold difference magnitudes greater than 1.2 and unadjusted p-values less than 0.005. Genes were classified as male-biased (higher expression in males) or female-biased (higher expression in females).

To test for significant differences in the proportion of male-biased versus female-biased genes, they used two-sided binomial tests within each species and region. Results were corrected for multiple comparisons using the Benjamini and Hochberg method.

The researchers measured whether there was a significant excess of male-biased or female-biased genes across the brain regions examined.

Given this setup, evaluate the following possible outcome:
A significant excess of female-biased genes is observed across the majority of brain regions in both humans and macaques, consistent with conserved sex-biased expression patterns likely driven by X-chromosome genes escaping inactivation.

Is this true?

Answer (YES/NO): NO